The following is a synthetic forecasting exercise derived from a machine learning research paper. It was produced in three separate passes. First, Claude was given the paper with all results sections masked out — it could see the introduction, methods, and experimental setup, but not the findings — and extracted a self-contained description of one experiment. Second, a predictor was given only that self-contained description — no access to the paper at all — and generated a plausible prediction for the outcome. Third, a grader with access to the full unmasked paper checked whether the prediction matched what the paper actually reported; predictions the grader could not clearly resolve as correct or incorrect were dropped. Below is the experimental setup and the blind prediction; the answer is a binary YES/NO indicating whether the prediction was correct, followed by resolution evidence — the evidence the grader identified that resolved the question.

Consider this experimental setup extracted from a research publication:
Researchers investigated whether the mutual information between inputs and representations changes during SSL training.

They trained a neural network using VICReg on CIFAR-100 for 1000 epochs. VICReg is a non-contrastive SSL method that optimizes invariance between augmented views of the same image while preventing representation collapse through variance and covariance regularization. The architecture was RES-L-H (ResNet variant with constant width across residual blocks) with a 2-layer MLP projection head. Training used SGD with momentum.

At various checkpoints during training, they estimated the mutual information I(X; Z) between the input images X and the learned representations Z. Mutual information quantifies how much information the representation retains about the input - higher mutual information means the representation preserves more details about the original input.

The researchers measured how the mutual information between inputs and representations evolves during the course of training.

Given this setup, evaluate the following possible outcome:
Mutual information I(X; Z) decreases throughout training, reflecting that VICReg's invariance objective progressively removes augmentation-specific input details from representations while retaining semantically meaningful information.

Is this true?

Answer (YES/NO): YES